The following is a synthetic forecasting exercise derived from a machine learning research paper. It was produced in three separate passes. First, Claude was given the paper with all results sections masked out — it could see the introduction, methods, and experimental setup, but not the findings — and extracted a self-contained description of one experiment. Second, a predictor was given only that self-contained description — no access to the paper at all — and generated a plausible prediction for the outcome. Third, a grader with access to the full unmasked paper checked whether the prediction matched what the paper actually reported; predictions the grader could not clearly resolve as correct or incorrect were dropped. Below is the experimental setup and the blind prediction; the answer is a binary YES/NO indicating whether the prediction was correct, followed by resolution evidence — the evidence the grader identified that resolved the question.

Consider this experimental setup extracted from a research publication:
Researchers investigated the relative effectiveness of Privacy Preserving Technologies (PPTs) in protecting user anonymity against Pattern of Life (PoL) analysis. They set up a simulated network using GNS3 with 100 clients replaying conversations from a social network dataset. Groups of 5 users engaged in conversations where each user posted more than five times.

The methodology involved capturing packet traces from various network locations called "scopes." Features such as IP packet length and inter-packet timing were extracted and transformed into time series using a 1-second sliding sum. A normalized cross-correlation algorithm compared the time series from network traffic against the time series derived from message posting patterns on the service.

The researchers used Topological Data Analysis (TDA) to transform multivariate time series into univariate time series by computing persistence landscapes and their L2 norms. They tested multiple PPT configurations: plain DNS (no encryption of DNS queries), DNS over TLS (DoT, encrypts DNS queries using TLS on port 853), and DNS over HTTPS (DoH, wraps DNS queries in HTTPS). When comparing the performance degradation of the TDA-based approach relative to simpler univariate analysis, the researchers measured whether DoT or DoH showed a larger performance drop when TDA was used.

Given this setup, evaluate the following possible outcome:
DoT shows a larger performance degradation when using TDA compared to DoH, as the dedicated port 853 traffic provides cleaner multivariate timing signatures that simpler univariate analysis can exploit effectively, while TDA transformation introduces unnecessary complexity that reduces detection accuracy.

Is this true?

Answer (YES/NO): YES